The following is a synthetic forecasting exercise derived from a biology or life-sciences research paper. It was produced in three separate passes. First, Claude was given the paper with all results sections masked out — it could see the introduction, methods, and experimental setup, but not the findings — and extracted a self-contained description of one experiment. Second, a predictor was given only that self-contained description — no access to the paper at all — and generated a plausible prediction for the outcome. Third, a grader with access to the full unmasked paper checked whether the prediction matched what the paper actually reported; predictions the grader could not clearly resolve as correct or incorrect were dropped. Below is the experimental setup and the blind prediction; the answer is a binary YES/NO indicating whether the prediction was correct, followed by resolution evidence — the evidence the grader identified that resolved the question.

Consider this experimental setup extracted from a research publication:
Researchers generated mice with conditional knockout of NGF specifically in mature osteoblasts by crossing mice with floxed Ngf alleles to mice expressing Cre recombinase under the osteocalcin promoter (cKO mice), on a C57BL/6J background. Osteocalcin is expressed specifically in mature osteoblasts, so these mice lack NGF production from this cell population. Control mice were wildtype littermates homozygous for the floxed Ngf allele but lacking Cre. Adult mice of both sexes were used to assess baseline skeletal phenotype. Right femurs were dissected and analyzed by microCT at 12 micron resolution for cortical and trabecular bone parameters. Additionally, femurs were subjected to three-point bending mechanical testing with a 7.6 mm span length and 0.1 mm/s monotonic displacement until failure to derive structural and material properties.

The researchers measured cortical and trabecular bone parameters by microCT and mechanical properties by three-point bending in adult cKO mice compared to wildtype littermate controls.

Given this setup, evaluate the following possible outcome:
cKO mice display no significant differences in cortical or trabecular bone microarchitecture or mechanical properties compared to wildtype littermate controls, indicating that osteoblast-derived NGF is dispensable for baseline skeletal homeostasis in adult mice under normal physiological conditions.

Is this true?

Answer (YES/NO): YES